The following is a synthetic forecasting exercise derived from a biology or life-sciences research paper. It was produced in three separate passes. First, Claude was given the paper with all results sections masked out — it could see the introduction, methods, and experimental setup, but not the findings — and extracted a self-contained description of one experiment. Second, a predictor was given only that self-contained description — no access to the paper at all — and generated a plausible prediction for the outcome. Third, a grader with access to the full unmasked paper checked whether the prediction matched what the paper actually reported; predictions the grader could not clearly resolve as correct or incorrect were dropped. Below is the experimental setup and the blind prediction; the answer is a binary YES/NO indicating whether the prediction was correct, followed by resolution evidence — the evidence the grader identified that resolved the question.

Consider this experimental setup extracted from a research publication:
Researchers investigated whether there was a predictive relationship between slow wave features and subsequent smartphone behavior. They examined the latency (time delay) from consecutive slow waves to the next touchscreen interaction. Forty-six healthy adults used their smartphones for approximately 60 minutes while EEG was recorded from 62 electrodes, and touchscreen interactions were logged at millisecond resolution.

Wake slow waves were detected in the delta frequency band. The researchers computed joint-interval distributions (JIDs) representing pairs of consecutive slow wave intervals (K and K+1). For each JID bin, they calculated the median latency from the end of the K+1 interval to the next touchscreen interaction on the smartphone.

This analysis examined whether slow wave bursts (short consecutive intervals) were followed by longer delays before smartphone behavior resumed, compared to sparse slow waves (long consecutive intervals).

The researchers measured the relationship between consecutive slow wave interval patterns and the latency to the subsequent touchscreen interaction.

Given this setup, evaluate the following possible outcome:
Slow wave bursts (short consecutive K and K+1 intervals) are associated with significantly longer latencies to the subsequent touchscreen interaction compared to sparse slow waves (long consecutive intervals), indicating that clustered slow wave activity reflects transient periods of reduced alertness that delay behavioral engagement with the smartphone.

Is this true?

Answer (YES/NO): NO